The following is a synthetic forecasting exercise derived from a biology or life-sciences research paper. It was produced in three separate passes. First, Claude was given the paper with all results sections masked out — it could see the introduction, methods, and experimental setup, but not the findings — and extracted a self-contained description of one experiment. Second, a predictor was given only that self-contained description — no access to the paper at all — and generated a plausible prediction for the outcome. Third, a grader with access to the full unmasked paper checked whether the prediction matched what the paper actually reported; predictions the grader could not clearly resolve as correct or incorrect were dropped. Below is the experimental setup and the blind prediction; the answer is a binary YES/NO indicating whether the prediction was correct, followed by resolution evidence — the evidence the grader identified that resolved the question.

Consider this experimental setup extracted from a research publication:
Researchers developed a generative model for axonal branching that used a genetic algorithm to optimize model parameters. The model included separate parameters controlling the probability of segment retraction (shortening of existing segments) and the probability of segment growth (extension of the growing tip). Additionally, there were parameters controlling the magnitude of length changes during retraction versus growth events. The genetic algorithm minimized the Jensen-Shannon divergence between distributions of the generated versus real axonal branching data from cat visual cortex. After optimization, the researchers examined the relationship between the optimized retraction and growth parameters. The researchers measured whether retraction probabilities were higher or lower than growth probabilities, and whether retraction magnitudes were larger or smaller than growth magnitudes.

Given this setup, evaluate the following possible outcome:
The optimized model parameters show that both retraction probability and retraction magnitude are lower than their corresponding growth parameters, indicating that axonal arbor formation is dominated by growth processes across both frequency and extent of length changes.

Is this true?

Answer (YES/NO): NO